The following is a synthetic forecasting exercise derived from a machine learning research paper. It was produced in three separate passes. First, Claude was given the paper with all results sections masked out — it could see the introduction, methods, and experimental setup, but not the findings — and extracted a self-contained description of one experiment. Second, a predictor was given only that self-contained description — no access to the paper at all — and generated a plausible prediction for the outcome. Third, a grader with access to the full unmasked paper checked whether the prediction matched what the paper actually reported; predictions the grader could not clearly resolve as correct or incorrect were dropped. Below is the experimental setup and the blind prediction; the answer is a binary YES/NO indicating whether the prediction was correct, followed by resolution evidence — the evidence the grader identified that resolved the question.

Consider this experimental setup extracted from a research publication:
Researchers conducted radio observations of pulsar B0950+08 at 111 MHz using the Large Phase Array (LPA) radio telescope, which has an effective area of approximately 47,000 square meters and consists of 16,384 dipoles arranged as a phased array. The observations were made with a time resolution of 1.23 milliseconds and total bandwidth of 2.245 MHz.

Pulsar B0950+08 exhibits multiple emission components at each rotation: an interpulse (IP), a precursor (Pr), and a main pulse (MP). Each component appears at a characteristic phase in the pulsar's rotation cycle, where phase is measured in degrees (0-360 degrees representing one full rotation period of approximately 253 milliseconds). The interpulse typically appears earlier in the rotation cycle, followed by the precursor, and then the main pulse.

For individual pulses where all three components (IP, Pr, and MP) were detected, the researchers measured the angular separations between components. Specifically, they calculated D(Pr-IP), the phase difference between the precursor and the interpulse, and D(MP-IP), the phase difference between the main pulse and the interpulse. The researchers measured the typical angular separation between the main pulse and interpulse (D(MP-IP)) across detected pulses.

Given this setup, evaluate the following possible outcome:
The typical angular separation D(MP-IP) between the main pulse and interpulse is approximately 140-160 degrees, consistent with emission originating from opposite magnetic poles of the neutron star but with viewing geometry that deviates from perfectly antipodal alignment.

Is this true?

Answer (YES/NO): NO